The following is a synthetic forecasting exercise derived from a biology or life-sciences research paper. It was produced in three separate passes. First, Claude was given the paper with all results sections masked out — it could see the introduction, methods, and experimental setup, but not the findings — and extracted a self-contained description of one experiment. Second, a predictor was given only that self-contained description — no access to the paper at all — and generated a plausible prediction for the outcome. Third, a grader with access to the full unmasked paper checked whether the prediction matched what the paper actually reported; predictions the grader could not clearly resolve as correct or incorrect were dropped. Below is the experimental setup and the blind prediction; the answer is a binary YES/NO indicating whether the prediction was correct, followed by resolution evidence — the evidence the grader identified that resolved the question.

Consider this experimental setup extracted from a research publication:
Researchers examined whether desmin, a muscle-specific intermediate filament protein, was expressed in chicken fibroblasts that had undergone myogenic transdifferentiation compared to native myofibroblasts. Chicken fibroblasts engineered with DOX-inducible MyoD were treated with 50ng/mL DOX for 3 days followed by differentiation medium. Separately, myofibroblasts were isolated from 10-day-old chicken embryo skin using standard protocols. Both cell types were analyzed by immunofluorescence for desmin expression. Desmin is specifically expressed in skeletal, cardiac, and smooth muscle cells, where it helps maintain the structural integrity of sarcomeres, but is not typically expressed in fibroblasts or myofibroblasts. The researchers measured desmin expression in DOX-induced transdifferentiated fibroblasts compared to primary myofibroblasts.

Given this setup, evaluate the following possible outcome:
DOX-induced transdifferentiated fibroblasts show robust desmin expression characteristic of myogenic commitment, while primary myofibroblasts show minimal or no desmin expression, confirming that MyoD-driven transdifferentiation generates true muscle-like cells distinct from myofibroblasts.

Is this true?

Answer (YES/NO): YES